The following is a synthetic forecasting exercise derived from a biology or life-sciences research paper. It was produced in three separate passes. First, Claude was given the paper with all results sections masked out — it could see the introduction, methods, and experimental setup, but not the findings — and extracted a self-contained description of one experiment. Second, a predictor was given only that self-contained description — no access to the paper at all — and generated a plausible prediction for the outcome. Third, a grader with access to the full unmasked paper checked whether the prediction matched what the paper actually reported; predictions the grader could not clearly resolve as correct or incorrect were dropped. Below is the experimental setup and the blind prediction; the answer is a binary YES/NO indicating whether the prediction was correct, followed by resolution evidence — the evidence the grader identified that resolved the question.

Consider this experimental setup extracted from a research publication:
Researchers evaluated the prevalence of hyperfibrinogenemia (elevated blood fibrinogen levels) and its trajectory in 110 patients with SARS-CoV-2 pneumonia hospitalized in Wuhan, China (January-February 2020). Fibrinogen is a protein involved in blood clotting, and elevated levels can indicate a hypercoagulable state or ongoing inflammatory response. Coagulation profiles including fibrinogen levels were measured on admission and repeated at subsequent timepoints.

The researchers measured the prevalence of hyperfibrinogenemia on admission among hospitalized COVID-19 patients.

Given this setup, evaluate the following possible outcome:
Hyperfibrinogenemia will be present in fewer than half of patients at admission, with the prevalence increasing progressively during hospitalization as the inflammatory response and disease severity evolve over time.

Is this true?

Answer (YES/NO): NO